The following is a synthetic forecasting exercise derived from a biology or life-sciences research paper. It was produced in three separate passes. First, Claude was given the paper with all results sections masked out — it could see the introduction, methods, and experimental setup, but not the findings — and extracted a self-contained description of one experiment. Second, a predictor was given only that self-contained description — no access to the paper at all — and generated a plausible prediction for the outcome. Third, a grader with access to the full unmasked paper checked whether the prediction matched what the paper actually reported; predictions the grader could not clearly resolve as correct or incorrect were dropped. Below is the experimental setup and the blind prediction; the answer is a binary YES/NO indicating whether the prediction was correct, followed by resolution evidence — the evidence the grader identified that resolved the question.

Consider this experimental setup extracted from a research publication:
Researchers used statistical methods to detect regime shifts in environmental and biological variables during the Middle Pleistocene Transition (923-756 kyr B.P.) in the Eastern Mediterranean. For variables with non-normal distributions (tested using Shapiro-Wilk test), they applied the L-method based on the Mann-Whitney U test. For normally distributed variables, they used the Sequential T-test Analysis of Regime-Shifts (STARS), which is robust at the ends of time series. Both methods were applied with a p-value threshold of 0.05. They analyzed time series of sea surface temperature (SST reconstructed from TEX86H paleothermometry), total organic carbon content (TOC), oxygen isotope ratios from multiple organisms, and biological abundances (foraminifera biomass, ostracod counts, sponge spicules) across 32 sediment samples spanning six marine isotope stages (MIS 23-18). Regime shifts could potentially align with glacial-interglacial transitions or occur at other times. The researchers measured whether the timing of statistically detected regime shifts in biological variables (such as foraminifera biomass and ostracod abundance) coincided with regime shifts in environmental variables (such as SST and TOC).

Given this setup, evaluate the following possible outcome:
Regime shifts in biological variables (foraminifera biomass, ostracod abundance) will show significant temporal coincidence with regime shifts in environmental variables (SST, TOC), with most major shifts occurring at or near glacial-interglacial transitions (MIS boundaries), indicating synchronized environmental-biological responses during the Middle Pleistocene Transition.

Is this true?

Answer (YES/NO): NO